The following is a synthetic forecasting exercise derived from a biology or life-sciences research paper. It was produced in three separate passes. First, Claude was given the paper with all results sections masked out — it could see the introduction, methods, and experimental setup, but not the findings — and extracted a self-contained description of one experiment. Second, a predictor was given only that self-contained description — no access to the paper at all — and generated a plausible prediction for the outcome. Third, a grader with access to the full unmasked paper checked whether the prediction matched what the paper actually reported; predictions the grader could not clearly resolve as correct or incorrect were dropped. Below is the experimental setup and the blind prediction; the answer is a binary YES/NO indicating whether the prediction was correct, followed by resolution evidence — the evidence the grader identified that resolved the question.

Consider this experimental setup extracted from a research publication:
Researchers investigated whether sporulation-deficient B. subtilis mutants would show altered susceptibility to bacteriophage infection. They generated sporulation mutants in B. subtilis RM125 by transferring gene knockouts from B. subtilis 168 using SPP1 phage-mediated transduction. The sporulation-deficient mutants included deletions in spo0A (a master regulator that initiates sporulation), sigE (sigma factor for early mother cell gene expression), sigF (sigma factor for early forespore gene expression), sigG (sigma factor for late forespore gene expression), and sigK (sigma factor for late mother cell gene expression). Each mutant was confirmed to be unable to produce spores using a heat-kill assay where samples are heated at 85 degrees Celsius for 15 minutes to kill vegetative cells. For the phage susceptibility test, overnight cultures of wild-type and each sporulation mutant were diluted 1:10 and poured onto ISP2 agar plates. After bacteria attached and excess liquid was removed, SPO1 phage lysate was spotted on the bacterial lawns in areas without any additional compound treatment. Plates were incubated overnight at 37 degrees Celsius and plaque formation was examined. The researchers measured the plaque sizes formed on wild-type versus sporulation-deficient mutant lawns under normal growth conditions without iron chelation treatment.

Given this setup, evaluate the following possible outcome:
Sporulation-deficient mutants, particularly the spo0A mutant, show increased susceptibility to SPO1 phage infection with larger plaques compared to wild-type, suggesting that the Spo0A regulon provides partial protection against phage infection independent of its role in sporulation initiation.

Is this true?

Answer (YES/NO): NO